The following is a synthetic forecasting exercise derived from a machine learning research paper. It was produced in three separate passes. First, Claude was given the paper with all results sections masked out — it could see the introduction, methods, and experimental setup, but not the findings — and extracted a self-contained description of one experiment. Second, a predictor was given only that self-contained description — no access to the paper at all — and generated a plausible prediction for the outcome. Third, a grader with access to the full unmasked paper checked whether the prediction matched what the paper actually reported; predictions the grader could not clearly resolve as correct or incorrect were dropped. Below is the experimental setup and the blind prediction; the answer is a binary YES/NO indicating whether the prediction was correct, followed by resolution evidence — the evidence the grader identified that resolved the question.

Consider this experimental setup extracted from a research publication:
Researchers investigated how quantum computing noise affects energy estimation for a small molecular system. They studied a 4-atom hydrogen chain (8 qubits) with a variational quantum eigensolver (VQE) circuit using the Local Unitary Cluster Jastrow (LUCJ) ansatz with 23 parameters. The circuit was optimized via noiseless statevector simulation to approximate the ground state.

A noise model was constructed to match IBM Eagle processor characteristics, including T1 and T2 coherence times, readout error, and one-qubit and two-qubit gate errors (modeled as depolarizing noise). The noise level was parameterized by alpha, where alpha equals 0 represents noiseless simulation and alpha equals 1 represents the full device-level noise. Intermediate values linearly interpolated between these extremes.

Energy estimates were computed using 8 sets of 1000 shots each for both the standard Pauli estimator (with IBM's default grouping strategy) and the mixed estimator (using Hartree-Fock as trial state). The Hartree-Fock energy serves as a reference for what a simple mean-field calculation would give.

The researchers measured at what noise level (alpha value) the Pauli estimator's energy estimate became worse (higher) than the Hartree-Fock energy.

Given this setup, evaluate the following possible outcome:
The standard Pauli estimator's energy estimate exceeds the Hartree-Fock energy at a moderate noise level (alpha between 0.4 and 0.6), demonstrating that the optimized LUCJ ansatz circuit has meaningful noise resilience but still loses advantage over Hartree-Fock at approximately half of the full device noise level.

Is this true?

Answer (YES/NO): NO